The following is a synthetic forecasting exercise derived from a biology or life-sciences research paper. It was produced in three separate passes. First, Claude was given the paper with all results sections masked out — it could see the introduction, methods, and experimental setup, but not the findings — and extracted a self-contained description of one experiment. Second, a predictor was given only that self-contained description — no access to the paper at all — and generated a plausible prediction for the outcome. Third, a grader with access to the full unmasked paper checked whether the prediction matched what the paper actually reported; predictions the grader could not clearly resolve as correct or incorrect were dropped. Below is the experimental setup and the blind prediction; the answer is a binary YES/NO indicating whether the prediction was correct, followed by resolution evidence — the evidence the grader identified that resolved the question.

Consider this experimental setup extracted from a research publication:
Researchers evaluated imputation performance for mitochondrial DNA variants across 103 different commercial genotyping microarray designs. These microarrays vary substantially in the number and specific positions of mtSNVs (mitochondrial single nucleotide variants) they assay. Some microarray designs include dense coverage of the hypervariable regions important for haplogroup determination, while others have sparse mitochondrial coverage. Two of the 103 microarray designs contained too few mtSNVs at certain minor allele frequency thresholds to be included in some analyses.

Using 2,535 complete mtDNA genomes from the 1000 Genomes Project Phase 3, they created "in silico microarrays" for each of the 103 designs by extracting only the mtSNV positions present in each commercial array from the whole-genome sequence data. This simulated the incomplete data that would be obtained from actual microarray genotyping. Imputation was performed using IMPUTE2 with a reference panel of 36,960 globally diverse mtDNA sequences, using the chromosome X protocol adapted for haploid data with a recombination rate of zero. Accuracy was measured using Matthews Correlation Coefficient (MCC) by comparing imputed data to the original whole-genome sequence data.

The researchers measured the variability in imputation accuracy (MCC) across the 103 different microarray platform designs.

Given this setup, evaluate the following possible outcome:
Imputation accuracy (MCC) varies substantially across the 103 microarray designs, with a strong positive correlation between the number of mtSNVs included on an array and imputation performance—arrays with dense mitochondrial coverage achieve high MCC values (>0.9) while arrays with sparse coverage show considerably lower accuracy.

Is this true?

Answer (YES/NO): NO